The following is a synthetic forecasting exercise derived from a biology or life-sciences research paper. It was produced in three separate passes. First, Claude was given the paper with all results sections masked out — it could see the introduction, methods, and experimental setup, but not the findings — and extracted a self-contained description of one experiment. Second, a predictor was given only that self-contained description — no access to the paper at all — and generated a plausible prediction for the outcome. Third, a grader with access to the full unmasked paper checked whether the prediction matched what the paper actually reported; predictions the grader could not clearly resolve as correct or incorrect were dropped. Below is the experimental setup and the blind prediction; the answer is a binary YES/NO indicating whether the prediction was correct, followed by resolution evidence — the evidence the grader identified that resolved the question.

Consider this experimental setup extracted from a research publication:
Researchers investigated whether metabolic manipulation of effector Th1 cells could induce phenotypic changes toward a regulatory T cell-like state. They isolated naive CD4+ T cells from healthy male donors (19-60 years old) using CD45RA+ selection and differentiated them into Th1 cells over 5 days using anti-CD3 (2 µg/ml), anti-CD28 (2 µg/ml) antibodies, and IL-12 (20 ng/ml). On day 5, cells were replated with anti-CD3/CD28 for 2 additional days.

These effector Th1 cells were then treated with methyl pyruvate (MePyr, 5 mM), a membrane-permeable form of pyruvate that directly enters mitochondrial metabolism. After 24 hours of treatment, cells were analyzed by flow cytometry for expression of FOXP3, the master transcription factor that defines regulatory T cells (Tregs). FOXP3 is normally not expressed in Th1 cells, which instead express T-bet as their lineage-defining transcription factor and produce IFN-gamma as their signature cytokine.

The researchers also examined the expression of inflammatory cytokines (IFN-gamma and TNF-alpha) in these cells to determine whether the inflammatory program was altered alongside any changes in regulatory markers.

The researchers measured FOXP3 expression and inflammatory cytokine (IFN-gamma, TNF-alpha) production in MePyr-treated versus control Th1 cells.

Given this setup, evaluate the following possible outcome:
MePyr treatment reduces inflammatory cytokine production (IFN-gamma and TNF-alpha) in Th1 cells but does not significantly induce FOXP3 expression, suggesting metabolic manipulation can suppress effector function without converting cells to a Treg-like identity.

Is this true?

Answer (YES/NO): NO